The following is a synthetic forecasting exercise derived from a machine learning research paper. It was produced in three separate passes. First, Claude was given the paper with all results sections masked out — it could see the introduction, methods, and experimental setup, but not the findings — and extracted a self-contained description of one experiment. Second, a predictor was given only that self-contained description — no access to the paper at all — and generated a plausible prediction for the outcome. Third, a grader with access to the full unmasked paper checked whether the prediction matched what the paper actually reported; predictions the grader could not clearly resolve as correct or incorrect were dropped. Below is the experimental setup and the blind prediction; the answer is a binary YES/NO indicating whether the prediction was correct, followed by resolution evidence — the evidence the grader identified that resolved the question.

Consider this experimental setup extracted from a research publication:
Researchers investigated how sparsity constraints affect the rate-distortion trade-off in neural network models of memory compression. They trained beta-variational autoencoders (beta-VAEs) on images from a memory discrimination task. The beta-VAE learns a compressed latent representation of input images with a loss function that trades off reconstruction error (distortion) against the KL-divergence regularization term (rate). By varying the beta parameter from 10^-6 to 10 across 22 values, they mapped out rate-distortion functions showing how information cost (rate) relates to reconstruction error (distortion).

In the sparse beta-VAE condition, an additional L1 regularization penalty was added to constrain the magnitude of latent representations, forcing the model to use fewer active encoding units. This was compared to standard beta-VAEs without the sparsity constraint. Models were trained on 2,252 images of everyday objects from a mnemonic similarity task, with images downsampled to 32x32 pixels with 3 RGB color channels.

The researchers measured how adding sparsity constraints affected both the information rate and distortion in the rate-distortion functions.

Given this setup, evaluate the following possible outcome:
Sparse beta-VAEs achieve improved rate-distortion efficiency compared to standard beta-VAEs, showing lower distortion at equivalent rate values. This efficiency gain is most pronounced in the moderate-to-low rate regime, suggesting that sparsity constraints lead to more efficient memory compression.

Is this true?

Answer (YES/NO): NO